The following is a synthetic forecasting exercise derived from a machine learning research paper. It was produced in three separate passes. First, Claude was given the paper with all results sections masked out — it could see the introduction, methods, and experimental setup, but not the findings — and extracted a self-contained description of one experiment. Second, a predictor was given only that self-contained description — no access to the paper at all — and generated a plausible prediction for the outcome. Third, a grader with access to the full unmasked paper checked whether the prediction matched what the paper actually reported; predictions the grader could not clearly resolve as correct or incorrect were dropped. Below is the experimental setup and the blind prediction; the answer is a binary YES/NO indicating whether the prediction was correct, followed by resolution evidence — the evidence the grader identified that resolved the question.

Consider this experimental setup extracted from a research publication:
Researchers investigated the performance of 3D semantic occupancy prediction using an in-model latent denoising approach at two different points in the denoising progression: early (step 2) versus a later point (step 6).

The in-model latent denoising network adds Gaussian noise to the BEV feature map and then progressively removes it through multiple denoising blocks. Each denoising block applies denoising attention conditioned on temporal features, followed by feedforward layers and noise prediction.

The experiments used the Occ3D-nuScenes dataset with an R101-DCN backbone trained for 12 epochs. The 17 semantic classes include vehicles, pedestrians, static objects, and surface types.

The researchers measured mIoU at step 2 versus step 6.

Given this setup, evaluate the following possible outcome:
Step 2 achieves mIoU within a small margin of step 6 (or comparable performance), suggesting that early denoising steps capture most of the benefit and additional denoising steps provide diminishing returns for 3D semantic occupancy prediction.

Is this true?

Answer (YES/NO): NO